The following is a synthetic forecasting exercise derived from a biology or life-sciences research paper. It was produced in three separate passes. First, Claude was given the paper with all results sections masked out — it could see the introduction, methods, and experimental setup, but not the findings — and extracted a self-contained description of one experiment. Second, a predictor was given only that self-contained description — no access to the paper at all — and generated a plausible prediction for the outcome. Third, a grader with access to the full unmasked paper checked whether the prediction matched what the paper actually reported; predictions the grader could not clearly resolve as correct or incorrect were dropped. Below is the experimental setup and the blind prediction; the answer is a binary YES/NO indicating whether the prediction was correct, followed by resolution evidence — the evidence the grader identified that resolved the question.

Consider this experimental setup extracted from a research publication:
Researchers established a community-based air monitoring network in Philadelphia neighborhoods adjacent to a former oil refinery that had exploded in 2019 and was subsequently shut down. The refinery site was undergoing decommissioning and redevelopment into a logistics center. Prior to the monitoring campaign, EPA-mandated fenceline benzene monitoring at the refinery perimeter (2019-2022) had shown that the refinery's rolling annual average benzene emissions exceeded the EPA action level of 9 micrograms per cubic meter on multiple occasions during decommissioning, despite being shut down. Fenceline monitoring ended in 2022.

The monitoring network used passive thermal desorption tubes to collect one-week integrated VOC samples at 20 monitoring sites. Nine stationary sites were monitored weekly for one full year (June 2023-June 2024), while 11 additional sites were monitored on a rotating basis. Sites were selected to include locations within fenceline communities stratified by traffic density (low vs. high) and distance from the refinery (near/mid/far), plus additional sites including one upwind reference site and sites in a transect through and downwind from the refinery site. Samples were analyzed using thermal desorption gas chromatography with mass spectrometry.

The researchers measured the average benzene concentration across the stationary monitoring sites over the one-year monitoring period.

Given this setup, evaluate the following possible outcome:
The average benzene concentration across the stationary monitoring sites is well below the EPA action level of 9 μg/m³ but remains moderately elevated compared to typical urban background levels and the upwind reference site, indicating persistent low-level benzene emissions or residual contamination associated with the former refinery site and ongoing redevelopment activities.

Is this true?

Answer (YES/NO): NO